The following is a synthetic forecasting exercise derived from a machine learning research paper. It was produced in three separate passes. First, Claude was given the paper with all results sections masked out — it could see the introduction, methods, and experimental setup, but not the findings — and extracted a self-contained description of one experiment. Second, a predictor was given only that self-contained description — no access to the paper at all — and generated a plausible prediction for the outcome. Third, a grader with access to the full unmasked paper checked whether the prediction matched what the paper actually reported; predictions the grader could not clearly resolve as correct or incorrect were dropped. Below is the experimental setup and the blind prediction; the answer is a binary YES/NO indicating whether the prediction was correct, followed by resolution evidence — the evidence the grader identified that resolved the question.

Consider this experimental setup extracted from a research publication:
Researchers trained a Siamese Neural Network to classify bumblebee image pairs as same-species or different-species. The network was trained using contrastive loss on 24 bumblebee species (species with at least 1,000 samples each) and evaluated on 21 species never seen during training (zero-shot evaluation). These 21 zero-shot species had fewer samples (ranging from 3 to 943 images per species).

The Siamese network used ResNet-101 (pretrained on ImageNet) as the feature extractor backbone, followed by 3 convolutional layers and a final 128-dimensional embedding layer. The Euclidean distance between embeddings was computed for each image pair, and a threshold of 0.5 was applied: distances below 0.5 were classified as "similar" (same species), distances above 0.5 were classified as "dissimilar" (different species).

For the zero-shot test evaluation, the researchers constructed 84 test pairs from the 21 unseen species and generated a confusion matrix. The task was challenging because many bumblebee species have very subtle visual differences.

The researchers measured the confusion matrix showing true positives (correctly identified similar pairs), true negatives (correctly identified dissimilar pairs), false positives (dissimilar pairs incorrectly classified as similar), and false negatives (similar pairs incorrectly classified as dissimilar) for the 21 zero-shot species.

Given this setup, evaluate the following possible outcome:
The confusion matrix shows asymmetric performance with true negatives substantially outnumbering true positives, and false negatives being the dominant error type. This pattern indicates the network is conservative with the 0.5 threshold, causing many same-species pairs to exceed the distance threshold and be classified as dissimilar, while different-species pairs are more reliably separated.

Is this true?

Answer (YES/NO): NO